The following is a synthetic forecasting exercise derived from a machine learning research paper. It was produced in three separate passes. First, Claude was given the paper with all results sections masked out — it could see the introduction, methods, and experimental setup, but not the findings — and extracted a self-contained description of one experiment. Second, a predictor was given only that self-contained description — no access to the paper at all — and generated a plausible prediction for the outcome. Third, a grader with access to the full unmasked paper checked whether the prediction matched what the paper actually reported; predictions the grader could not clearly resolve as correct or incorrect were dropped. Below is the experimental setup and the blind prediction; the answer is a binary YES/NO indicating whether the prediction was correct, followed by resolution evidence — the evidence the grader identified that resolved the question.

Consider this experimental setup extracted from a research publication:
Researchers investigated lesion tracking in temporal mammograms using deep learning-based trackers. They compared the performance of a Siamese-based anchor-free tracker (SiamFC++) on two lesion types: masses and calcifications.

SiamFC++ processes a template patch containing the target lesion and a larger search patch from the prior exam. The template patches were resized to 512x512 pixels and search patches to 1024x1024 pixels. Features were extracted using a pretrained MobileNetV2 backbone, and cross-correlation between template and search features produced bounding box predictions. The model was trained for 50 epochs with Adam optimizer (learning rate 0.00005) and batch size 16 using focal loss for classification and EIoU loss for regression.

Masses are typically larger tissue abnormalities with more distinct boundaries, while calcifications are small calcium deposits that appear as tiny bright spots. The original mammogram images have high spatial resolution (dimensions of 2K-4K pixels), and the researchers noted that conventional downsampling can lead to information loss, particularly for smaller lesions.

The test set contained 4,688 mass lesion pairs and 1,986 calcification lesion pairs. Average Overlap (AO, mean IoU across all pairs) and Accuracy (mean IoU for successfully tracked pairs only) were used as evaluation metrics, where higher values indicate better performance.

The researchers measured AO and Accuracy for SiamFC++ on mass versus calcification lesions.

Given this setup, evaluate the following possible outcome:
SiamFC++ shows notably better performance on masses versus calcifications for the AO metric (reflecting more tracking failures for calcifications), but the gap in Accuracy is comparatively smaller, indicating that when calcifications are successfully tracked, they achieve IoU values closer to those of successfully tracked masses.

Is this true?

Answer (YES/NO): NO